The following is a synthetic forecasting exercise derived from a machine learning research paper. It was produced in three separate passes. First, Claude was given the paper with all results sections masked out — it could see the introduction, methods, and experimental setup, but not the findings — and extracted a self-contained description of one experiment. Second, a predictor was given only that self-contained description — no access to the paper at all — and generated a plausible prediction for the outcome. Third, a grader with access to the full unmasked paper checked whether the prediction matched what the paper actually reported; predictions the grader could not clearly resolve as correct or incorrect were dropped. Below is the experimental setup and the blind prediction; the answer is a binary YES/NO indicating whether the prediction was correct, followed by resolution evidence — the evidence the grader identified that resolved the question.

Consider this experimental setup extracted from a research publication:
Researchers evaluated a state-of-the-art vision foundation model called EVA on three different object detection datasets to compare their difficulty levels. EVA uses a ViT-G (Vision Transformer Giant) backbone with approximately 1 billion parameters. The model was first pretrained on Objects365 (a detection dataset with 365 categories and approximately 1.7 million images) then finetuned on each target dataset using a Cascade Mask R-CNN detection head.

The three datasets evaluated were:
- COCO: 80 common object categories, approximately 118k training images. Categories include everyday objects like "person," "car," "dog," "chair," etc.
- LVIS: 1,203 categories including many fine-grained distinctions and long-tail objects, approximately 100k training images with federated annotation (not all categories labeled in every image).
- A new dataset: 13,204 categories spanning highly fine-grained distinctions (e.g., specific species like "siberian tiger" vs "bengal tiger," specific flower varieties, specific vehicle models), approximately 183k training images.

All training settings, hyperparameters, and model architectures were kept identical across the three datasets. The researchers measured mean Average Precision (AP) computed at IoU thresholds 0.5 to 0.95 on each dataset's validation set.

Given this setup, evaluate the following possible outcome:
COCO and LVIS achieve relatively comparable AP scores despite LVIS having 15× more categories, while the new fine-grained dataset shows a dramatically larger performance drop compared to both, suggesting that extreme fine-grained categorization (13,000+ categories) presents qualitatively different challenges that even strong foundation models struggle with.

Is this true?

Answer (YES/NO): YES